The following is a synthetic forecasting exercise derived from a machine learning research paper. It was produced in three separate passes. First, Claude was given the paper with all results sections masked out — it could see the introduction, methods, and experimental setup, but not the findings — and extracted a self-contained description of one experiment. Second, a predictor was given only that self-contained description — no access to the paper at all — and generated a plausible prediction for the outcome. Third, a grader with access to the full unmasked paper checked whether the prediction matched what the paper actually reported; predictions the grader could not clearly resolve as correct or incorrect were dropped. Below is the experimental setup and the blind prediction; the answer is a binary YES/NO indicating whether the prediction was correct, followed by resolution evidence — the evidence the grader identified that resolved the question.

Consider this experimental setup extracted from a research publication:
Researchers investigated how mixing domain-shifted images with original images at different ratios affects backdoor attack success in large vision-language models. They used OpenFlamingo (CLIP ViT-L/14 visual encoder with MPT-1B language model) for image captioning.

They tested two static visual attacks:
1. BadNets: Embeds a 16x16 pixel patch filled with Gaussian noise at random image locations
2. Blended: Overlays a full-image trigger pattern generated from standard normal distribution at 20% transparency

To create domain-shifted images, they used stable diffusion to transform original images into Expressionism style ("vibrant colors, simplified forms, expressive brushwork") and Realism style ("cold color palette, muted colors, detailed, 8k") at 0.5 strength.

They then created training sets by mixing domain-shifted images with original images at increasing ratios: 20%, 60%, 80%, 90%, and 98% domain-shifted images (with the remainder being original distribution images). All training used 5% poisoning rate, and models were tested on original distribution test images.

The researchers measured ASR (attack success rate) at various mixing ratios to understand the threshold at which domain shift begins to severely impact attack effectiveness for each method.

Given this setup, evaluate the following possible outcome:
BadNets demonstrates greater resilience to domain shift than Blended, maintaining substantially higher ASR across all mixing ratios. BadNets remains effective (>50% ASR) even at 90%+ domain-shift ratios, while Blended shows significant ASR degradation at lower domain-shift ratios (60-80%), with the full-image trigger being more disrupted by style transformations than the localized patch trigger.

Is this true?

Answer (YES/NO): NO